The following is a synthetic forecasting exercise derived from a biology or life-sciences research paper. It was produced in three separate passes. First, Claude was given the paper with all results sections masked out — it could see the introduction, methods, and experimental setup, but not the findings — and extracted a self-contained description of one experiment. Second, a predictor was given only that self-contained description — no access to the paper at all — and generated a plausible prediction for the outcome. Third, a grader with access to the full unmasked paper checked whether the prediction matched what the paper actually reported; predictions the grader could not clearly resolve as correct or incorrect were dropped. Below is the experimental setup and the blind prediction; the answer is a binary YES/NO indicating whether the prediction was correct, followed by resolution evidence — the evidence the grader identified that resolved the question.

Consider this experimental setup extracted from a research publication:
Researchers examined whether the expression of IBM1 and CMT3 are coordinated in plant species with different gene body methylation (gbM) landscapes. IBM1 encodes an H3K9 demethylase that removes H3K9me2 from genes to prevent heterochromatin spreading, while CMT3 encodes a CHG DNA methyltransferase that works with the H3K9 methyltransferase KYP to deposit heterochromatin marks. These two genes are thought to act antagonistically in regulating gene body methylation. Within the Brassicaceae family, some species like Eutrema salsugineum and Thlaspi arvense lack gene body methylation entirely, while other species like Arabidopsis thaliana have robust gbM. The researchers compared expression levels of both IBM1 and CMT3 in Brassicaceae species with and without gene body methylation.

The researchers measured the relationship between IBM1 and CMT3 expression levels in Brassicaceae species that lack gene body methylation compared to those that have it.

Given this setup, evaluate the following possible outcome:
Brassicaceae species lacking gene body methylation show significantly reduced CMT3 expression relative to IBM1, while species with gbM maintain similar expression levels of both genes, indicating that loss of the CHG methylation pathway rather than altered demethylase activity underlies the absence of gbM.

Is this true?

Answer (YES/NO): NO